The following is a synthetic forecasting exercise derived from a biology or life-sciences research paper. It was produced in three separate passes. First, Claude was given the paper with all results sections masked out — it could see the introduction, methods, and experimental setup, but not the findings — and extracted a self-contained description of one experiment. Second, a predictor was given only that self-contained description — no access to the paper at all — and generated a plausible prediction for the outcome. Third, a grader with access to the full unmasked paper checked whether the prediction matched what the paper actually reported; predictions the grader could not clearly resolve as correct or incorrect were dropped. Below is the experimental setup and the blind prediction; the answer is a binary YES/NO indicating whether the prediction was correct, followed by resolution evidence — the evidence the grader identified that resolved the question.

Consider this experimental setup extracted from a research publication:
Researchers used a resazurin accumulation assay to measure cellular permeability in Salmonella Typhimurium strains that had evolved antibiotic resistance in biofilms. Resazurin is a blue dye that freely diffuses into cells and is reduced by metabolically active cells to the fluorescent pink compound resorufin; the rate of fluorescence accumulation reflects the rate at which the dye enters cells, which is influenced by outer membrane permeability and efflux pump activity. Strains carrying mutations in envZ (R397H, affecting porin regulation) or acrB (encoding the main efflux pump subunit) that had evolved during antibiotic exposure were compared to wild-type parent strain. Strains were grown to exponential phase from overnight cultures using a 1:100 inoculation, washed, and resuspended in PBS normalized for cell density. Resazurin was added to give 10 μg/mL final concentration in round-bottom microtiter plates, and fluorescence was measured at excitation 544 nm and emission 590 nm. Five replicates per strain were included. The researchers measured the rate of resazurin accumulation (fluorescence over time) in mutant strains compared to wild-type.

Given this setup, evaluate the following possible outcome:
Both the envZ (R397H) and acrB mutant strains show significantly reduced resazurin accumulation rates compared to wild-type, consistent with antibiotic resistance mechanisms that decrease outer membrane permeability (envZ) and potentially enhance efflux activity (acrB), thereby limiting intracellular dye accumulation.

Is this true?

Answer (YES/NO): NO